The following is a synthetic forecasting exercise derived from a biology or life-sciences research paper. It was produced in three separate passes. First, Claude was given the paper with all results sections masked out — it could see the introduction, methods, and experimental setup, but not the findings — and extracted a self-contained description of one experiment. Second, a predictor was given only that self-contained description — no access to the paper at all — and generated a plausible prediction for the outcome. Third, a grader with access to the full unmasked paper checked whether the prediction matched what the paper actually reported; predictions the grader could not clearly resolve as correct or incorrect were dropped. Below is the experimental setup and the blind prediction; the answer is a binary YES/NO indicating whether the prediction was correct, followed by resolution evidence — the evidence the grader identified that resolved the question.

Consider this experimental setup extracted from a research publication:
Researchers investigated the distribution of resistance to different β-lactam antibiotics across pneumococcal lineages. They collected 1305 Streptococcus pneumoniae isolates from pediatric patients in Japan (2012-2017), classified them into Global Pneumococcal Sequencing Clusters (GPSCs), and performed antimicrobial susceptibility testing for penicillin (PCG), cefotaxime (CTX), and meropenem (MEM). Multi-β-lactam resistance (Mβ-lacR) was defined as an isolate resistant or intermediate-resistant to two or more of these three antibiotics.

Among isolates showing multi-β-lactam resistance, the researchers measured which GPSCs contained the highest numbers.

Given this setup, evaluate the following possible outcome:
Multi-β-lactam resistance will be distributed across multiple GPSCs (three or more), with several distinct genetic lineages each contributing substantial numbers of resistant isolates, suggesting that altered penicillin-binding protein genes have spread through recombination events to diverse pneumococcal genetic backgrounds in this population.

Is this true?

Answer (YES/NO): YES